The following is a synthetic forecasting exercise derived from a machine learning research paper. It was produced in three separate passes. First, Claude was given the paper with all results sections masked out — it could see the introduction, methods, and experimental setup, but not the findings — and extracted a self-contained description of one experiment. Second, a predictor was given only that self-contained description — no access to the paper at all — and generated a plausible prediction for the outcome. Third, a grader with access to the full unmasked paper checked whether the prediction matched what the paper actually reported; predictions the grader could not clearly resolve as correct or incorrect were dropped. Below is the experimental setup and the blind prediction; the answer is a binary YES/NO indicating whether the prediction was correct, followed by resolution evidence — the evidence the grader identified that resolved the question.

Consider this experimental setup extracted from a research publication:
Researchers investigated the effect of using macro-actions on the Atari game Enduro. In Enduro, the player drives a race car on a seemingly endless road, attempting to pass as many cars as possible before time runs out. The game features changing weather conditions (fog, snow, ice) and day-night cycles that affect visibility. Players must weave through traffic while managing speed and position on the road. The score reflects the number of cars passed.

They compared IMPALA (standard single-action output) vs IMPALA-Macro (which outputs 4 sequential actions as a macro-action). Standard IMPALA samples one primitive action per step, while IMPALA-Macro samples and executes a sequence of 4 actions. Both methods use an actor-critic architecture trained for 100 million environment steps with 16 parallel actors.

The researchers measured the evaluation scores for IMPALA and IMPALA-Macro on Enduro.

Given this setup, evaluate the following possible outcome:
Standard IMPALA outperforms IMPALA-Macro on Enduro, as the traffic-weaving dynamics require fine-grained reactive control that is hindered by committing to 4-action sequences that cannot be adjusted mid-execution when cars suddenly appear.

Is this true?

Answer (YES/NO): NO